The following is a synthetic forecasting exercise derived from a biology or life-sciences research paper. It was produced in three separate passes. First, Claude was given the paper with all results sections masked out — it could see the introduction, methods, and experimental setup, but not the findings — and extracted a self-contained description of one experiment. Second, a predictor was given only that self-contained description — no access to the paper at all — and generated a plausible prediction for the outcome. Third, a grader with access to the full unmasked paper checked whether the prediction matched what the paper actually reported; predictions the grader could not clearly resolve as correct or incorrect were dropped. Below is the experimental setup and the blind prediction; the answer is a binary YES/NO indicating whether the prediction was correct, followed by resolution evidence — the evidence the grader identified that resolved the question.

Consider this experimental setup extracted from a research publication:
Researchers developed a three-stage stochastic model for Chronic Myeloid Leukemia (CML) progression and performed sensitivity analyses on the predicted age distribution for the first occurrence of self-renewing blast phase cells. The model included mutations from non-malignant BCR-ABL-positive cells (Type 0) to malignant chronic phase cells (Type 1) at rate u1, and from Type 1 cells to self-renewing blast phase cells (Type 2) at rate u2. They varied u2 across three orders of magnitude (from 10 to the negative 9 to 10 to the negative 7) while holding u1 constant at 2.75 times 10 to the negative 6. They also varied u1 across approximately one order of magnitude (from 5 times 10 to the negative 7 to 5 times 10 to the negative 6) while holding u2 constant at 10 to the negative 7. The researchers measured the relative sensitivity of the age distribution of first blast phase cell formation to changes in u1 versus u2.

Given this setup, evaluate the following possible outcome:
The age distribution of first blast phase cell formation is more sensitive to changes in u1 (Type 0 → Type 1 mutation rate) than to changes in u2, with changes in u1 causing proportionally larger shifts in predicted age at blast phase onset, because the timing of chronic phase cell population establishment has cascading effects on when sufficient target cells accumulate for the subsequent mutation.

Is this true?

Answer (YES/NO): YES